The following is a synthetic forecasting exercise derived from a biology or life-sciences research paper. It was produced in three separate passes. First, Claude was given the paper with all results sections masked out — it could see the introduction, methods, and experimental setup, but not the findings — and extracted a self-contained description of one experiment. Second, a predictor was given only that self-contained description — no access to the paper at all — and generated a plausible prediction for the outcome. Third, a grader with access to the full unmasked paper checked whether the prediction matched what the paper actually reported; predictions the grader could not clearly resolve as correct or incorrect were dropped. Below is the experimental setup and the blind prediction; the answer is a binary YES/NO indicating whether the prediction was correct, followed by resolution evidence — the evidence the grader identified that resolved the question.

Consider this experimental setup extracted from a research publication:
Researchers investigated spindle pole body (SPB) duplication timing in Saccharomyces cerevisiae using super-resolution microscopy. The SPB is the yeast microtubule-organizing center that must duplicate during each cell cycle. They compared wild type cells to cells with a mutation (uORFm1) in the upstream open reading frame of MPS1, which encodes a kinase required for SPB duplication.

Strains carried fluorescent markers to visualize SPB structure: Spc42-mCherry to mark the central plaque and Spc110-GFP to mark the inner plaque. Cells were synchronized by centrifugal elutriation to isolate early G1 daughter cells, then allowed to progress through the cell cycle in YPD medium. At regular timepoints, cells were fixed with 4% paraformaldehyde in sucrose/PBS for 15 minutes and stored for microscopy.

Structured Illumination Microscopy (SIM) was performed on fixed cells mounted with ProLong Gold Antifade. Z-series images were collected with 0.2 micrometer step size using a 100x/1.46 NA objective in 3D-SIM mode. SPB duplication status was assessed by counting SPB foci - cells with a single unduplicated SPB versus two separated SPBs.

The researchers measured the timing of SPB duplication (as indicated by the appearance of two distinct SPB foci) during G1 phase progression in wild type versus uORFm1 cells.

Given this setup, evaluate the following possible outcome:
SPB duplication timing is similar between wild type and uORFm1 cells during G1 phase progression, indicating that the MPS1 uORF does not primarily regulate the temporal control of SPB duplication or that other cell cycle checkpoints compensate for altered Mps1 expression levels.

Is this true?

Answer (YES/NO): NO